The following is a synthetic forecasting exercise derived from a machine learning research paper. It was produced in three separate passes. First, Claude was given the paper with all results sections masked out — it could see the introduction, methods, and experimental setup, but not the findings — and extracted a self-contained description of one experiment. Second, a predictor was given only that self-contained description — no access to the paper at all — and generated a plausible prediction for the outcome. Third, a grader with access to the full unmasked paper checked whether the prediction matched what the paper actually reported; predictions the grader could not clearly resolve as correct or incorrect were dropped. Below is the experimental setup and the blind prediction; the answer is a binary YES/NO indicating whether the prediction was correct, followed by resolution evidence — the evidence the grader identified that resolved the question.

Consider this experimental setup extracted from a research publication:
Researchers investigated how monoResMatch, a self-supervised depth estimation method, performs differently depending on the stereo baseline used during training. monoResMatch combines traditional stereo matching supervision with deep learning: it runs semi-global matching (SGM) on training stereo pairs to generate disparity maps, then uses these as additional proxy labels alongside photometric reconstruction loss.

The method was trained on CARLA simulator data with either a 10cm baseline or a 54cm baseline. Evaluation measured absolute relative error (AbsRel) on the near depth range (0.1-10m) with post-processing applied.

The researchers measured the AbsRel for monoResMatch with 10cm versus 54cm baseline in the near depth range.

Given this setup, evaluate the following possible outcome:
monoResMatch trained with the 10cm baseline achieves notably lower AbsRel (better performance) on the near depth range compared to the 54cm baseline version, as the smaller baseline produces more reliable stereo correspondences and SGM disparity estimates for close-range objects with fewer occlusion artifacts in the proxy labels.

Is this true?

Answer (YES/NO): NO